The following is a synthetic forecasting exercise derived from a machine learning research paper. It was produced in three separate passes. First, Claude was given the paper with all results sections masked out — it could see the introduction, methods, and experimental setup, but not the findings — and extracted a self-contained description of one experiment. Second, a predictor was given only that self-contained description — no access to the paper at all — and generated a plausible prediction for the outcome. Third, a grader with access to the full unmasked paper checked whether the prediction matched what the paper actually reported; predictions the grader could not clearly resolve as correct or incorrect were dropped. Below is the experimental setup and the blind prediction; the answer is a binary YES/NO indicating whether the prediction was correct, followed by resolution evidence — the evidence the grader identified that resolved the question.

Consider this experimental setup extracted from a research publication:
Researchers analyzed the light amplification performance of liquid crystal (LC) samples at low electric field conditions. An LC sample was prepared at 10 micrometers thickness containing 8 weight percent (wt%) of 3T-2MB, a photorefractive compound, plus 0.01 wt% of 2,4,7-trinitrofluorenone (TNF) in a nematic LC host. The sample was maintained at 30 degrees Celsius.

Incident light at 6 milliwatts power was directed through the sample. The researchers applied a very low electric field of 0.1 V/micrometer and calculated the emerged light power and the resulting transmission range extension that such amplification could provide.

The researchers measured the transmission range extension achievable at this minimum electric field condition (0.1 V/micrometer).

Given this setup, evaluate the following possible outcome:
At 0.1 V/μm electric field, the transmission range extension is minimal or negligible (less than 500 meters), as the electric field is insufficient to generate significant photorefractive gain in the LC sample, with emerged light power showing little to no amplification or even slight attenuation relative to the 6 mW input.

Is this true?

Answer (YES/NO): YES